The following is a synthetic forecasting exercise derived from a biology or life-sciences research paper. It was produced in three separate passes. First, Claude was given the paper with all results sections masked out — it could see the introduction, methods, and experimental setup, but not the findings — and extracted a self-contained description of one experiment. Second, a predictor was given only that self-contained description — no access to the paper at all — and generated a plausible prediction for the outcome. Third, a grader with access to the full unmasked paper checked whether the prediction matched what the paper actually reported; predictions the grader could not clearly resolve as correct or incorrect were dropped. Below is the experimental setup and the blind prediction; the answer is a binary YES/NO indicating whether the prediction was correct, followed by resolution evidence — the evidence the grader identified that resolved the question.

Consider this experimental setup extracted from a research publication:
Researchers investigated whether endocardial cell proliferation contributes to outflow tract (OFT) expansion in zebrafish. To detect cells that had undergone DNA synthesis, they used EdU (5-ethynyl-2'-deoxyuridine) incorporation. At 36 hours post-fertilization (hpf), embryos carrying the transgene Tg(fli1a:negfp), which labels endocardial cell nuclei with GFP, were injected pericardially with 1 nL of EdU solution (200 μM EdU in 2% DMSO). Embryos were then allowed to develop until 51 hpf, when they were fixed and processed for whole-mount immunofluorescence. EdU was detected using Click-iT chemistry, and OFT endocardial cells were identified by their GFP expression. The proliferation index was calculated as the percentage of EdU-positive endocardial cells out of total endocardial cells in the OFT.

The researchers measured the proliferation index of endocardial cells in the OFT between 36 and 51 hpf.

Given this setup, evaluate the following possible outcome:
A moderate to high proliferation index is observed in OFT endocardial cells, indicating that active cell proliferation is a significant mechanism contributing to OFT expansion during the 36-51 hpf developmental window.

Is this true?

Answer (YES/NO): YES